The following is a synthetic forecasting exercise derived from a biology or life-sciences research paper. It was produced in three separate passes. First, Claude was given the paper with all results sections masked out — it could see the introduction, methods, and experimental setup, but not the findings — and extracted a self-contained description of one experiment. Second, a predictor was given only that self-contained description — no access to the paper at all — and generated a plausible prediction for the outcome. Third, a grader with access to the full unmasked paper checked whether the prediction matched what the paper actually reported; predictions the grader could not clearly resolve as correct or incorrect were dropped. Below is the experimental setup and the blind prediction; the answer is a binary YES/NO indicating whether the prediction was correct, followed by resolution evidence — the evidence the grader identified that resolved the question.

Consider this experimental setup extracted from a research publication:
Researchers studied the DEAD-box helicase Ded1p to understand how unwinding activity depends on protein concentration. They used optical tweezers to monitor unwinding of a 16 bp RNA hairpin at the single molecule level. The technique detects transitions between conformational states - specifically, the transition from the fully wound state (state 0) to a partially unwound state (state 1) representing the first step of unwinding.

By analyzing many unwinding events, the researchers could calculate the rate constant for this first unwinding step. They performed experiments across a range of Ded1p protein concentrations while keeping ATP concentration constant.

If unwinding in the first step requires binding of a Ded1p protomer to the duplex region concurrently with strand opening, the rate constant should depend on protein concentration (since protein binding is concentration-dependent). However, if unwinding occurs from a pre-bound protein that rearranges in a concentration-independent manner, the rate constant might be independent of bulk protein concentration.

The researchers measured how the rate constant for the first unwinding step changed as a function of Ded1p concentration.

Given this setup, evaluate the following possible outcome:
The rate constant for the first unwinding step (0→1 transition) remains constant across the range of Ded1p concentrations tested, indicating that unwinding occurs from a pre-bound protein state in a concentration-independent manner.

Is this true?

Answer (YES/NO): NO